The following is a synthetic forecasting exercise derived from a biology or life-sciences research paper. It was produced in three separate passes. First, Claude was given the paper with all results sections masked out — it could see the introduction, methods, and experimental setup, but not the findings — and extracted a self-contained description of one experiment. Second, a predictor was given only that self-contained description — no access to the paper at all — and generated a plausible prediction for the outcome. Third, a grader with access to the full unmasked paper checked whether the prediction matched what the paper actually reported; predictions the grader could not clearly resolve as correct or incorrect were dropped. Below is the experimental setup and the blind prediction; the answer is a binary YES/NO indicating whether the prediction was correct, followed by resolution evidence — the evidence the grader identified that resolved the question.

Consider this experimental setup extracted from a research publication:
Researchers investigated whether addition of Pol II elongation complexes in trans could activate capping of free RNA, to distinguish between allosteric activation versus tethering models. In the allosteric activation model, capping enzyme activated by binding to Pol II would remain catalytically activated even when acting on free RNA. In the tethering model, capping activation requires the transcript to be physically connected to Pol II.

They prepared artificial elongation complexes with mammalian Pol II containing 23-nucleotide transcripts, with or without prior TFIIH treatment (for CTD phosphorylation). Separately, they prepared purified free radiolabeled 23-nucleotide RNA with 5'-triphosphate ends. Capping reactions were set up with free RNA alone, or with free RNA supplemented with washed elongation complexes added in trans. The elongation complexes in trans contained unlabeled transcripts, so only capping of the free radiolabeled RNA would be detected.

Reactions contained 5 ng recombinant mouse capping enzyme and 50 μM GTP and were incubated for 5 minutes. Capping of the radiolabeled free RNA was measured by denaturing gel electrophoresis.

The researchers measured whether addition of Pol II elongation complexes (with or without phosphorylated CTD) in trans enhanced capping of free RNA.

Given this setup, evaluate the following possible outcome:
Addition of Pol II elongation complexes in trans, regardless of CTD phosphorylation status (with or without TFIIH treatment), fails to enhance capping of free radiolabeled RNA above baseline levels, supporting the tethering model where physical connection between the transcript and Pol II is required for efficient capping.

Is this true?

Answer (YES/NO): YES